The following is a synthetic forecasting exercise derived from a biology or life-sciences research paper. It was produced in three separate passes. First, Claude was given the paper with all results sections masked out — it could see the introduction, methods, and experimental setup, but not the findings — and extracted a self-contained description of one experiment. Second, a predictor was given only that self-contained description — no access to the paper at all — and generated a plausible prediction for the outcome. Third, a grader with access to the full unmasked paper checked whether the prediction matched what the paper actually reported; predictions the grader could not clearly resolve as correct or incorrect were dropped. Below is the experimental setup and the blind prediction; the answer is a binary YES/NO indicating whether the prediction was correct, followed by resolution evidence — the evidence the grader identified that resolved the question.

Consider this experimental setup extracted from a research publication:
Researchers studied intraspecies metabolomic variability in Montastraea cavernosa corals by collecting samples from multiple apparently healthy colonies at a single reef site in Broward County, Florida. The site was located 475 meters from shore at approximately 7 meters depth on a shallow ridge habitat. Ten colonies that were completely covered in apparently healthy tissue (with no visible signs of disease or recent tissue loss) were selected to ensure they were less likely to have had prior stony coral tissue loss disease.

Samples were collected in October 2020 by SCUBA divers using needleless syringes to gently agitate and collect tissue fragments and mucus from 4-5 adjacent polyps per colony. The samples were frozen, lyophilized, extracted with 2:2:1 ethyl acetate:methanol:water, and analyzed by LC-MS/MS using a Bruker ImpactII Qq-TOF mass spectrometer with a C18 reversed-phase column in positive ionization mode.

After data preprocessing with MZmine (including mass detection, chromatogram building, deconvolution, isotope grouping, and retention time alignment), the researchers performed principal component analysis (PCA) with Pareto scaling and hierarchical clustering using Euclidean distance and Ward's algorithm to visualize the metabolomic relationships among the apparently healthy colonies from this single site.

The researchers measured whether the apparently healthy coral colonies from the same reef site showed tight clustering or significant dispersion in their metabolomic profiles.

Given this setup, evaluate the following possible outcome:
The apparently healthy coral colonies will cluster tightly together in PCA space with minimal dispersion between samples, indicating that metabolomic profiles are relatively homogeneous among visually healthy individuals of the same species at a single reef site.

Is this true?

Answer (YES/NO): NO